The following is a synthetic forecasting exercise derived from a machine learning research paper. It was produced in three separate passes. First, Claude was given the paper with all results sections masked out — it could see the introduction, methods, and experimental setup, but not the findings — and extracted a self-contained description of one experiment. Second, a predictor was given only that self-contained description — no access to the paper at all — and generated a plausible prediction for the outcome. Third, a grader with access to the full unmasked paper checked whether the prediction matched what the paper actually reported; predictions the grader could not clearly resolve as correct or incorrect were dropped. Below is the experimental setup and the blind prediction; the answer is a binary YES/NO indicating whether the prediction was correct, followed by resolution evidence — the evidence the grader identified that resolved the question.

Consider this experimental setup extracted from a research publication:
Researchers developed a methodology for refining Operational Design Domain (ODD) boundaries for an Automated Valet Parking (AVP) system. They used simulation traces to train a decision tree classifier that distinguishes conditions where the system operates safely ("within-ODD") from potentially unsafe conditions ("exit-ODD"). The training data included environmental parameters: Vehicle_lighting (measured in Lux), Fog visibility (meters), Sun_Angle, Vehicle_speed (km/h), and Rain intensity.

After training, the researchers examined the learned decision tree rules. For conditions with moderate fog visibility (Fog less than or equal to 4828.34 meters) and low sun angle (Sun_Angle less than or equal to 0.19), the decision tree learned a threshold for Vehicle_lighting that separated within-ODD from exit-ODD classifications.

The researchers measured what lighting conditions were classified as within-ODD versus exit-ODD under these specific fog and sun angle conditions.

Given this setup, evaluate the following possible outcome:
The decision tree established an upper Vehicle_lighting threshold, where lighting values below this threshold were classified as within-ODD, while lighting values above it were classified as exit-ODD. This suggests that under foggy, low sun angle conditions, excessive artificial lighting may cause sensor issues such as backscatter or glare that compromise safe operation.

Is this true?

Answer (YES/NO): YES